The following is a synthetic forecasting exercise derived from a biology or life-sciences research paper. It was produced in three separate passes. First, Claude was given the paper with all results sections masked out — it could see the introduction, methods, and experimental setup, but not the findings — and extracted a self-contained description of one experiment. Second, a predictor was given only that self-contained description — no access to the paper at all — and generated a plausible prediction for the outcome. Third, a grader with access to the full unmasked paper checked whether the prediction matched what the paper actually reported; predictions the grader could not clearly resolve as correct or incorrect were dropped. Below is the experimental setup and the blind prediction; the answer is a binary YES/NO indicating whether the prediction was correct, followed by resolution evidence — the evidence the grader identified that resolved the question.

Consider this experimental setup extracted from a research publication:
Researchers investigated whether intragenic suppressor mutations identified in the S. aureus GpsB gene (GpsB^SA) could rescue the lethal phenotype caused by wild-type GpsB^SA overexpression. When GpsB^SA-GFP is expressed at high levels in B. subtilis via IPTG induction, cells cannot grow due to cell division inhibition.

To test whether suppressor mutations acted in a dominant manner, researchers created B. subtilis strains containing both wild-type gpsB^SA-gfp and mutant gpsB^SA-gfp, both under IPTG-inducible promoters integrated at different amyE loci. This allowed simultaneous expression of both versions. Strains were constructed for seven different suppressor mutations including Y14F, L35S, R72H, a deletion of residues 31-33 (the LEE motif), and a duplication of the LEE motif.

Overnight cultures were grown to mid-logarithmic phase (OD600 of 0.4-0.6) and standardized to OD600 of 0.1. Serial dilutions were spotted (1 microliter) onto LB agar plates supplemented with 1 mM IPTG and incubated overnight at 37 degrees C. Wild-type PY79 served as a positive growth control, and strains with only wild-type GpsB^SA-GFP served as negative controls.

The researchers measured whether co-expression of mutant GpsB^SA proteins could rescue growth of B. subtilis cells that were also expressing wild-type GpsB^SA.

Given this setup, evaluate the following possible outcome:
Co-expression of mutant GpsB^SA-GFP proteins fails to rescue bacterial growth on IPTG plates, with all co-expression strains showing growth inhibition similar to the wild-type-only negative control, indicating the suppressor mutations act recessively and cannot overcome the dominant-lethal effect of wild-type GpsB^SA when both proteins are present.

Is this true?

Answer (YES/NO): NO